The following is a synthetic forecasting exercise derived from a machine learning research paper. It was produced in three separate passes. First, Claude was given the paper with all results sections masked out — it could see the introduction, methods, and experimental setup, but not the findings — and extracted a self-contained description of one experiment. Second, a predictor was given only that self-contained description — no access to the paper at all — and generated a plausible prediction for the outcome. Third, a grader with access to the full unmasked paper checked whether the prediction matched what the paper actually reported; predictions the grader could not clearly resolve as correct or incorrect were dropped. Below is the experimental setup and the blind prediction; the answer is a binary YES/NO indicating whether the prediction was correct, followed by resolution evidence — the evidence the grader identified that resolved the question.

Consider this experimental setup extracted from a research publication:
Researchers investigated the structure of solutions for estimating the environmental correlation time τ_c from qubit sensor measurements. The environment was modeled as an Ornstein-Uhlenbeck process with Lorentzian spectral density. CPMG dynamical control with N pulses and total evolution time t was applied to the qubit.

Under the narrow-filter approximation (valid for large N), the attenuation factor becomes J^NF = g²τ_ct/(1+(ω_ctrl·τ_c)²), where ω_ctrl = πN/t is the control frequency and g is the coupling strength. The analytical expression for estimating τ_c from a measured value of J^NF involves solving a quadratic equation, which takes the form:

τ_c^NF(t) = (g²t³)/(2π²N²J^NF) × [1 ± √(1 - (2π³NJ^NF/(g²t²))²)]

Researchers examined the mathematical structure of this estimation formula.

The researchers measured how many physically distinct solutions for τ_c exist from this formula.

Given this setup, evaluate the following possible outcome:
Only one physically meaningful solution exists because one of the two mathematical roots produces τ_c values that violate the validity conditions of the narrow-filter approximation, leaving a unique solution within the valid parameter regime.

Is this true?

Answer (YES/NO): NO